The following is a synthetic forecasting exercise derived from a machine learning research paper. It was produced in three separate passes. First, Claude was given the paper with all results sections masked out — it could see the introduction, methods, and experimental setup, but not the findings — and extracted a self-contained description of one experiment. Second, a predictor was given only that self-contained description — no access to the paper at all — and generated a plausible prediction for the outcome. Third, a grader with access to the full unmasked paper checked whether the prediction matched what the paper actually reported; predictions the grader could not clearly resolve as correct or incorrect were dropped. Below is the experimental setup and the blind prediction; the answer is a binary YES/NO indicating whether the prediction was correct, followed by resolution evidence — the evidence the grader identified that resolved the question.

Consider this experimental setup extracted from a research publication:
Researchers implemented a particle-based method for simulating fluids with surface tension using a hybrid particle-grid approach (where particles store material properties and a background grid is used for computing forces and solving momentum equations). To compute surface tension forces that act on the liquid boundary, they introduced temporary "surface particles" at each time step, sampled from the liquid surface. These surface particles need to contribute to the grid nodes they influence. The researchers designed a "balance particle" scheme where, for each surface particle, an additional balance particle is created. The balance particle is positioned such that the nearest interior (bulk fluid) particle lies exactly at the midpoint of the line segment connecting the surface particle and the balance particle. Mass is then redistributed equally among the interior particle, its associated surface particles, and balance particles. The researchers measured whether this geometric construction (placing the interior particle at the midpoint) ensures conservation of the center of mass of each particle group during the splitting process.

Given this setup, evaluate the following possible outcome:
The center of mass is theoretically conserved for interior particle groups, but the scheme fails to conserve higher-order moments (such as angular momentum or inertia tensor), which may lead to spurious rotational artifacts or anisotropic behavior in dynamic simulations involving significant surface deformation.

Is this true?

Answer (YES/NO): NO